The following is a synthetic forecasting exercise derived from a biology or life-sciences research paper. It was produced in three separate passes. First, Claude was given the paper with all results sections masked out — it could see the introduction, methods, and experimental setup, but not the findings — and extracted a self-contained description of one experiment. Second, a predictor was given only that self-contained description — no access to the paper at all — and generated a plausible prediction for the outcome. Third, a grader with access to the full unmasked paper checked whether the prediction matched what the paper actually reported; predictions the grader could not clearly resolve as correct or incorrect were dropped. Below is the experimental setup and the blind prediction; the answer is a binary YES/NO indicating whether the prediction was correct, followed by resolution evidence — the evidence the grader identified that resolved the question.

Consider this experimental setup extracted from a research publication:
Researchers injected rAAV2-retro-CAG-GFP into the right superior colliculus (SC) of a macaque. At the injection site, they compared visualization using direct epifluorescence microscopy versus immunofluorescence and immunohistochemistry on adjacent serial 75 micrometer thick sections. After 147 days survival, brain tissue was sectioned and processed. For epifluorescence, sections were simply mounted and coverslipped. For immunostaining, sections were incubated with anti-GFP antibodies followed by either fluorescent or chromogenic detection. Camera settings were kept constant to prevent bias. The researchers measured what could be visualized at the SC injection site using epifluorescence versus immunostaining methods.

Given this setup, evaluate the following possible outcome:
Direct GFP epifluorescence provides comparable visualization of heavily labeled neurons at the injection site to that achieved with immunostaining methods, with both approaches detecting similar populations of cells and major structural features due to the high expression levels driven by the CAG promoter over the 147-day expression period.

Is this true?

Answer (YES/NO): NO